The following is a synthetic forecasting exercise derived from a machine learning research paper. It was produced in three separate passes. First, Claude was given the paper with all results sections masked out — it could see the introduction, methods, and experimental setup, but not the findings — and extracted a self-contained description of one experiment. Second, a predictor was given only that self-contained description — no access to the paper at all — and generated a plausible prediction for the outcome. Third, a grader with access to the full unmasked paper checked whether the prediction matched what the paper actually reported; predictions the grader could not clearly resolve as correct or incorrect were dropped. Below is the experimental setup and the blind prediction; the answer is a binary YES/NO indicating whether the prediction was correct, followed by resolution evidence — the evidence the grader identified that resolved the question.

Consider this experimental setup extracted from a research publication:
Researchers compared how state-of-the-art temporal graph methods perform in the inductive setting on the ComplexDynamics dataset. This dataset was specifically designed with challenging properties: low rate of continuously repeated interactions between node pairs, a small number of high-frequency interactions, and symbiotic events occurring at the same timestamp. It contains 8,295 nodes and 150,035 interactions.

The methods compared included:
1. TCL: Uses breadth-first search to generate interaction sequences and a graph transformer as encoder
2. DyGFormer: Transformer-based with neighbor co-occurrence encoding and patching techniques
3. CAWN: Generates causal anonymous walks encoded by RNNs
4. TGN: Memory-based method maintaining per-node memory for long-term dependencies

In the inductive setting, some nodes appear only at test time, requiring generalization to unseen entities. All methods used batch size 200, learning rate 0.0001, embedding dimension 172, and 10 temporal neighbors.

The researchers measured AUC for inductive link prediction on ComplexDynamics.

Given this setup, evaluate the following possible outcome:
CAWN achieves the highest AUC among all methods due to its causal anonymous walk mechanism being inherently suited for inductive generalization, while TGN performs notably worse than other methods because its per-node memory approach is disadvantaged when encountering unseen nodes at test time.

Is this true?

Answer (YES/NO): NO